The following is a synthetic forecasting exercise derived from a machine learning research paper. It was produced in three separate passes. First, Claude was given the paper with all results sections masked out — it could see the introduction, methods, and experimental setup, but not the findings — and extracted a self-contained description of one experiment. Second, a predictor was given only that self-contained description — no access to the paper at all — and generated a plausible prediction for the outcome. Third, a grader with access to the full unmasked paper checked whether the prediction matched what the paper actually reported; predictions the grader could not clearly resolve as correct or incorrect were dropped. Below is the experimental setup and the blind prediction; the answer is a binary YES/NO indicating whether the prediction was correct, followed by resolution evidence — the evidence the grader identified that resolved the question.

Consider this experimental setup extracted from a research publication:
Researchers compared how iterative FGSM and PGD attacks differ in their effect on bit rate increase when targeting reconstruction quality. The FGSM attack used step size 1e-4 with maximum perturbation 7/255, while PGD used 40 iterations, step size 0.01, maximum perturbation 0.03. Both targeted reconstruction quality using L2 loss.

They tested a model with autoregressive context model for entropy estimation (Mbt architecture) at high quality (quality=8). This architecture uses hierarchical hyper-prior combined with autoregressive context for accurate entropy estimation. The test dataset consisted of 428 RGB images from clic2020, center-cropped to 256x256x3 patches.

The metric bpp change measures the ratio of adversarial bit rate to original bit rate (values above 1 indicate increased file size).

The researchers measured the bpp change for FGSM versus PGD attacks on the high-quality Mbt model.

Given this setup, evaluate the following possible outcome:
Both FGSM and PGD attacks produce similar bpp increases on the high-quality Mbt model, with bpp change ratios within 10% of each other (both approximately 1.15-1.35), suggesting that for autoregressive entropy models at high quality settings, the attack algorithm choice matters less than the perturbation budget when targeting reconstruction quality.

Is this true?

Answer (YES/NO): NO